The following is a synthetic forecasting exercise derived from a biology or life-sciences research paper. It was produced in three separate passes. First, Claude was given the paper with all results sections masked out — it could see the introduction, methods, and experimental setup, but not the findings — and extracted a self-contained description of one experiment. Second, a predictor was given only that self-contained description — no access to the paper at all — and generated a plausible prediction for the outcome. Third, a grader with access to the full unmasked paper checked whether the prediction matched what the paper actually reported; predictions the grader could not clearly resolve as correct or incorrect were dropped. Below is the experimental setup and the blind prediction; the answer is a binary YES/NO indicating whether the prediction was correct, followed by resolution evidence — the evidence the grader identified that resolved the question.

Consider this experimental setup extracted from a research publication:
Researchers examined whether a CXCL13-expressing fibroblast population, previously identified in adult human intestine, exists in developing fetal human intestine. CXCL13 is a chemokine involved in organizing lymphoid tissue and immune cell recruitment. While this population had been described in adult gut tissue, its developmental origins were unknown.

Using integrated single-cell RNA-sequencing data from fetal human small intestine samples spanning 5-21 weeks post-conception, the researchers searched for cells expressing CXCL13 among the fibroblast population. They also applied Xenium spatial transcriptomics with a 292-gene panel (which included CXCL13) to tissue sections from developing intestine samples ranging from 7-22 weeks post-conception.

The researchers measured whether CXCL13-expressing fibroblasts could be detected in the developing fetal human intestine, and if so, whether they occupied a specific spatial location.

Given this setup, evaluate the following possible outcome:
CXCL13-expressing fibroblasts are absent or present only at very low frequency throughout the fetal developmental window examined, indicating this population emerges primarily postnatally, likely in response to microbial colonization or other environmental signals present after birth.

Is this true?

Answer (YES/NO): NO